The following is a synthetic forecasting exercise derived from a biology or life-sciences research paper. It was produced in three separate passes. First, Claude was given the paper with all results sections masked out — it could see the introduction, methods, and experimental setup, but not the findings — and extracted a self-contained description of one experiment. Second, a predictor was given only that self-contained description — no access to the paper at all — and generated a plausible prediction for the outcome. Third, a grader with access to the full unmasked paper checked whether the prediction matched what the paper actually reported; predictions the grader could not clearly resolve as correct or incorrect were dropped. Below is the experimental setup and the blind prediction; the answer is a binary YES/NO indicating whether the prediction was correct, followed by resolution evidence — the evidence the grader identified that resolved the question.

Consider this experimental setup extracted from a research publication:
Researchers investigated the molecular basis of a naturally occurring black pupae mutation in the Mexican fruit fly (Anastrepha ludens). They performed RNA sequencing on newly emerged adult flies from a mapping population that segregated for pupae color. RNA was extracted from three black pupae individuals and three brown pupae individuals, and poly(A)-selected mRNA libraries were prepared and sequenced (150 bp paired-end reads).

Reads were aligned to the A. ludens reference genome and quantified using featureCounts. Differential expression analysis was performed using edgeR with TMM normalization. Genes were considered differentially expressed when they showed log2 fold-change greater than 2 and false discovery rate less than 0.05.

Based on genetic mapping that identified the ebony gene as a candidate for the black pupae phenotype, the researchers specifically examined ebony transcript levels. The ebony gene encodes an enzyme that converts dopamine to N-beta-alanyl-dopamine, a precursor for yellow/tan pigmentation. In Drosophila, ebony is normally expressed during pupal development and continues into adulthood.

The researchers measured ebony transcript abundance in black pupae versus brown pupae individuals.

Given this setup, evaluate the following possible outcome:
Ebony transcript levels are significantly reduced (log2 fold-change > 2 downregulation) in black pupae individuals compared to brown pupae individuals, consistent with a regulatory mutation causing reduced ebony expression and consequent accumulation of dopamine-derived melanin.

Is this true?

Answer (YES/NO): YES